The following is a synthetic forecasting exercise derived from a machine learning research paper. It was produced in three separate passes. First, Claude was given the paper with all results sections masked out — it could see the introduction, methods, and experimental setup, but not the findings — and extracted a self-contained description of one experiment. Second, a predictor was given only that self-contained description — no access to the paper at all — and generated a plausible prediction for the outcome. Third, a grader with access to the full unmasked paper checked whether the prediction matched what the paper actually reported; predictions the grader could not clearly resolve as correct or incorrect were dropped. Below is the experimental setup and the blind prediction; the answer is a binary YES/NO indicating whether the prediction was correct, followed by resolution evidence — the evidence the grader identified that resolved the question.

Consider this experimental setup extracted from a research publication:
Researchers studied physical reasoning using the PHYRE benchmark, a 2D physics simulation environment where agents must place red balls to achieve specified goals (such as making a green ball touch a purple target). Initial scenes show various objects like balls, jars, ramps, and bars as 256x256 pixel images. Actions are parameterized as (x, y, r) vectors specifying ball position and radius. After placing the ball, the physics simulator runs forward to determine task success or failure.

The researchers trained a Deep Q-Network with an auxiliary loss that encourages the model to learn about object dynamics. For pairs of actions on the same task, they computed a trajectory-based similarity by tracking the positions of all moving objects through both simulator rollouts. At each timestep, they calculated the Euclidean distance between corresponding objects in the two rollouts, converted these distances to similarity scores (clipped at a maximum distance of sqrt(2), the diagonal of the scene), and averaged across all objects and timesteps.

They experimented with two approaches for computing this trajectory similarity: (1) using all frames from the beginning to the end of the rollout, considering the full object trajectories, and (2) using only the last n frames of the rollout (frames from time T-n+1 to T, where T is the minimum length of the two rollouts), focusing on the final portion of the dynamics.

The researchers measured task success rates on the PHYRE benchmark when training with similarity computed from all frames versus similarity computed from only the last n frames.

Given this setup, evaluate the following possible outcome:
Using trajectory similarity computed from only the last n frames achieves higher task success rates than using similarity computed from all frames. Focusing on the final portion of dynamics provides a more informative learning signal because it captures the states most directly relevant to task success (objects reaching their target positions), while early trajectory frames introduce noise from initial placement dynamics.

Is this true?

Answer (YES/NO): NO